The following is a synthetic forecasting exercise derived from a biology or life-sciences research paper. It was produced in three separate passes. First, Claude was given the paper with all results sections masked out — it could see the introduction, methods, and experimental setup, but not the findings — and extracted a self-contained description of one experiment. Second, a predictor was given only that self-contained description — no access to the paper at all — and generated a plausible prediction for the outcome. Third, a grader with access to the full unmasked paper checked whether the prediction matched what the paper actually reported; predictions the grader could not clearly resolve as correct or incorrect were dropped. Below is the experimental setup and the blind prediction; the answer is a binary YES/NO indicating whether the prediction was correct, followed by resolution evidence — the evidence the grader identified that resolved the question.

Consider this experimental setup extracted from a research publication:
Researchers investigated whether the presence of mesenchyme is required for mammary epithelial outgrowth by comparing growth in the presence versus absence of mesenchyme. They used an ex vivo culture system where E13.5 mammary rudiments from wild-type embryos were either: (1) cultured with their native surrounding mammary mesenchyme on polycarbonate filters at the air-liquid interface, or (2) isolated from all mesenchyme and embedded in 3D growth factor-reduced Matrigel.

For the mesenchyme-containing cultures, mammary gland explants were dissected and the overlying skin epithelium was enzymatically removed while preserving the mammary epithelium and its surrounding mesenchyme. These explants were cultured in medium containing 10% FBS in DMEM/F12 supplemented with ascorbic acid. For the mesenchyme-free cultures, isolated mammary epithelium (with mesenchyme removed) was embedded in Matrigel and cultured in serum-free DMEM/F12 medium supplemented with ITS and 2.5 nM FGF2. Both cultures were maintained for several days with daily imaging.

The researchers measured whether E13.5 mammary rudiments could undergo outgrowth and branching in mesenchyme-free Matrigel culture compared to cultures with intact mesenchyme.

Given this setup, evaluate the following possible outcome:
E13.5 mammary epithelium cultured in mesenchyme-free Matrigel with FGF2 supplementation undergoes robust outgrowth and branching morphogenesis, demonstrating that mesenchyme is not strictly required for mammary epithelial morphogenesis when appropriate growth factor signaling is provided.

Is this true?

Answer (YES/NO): NO